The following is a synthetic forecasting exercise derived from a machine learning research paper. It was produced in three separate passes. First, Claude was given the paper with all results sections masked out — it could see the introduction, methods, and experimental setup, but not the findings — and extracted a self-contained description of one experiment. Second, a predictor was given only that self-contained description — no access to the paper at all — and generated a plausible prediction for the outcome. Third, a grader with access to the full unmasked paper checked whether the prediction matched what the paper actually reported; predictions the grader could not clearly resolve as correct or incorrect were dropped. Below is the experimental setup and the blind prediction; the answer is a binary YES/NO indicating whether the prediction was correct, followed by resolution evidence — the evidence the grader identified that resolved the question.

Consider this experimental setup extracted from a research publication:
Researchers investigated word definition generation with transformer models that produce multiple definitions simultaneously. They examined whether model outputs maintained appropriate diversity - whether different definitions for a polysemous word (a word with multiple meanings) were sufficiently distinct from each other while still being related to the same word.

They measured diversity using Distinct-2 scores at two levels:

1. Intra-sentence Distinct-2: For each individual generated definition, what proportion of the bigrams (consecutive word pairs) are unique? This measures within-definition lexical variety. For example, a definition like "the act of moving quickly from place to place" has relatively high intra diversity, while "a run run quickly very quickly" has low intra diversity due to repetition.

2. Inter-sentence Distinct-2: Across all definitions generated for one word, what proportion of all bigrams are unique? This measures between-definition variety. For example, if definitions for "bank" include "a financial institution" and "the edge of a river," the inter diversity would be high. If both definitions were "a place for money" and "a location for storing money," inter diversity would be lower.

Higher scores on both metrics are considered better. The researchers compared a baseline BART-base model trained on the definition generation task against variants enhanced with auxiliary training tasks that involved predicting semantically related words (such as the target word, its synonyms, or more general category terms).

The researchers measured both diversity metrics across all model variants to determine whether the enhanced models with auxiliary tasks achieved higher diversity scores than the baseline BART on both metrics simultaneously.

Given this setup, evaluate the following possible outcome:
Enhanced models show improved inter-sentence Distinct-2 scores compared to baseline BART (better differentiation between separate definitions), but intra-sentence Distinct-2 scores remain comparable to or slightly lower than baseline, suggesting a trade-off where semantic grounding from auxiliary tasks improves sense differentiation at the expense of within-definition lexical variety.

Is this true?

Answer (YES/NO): NO